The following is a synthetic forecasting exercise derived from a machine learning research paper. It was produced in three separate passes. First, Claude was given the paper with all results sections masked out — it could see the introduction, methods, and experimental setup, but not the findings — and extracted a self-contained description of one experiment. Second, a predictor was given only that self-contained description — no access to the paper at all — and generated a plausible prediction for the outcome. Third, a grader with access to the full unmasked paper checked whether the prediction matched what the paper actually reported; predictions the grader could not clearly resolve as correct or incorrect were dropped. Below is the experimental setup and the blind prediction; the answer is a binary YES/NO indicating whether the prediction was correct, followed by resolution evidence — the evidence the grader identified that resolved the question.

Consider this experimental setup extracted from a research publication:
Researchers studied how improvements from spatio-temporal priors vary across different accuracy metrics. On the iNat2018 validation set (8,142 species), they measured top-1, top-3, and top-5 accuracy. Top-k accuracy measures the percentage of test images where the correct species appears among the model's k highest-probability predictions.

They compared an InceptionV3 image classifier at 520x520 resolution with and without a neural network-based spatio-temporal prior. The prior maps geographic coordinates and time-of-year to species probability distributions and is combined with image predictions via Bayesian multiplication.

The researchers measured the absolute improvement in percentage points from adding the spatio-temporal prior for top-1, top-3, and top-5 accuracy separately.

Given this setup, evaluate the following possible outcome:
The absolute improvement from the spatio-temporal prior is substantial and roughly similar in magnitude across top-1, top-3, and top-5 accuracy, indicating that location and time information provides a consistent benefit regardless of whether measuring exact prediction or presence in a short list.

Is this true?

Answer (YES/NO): NO